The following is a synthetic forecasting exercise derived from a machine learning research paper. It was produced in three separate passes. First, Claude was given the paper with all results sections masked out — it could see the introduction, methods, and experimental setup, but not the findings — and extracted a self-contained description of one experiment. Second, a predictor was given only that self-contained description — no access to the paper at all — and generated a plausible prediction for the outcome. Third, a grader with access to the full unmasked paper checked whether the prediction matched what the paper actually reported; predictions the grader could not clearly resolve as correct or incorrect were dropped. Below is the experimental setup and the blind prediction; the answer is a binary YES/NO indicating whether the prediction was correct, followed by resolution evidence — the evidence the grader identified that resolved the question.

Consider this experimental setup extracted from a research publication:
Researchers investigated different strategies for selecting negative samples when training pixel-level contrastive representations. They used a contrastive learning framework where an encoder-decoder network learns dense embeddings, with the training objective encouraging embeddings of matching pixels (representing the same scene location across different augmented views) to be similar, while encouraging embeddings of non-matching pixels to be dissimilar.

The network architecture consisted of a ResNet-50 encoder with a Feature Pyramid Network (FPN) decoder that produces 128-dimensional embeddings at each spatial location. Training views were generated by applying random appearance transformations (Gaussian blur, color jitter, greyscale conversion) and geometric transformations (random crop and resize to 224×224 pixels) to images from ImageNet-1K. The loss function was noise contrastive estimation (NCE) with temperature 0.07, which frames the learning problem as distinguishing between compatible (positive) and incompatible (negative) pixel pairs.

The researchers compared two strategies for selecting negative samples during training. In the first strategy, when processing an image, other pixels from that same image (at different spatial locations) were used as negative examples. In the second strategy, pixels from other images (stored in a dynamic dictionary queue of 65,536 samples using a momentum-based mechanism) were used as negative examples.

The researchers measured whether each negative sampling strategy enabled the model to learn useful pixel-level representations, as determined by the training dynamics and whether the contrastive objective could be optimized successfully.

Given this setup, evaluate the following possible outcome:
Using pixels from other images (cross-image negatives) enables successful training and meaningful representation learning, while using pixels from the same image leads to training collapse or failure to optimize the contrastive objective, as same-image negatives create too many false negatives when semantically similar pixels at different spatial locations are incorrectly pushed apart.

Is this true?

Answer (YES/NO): NO